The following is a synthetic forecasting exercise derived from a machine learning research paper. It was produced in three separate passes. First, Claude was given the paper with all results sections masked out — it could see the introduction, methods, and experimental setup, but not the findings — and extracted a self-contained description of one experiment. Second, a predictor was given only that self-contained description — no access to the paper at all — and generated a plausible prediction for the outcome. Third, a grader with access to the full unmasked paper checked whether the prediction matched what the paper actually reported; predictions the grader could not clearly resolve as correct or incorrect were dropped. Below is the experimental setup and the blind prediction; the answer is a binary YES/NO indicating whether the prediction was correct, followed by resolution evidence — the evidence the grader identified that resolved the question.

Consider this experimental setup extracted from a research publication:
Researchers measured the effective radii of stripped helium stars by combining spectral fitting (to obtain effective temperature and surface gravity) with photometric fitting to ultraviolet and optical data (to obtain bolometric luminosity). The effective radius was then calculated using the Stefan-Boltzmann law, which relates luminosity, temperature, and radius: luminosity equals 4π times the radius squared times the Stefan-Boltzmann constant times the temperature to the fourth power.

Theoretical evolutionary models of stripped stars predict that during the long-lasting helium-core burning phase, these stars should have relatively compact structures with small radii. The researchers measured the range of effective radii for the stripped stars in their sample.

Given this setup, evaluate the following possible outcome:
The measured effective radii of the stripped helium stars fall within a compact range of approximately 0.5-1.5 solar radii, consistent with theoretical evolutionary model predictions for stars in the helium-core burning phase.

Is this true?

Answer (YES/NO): YES